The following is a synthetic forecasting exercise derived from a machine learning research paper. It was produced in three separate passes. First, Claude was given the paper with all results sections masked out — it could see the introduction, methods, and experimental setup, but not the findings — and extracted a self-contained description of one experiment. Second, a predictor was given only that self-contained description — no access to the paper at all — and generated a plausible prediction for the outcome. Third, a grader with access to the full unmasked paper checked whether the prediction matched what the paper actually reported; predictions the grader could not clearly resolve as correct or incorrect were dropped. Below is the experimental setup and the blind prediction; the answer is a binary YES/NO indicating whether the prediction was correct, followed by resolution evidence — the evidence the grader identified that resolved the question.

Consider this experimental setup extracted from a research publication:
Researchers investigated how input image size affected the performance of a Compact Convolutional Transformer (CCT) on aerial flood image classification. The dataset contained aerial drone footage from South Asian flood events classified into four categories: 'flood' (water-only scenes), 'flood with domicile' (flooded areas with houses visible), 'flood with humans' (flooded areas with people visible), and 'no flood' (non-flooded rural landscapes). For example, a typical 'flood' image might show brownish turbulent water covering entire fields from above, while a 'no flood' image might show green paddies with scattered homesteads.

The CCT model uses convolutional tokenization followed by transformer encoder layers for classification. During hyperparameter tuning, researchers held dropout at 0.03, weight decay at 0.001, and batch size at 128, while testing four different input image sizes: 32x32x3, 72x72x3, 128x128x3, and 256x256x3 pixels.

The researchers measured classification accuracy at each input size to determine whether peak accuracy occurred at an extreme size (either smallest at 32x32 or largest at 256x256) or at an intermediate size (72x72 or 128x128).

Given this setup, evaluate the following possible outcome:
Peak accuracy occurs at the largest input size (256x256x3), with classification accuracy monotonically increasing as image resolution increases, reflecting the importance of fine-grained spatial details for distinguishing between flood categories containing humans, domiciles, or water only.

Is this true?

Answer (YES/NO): NO